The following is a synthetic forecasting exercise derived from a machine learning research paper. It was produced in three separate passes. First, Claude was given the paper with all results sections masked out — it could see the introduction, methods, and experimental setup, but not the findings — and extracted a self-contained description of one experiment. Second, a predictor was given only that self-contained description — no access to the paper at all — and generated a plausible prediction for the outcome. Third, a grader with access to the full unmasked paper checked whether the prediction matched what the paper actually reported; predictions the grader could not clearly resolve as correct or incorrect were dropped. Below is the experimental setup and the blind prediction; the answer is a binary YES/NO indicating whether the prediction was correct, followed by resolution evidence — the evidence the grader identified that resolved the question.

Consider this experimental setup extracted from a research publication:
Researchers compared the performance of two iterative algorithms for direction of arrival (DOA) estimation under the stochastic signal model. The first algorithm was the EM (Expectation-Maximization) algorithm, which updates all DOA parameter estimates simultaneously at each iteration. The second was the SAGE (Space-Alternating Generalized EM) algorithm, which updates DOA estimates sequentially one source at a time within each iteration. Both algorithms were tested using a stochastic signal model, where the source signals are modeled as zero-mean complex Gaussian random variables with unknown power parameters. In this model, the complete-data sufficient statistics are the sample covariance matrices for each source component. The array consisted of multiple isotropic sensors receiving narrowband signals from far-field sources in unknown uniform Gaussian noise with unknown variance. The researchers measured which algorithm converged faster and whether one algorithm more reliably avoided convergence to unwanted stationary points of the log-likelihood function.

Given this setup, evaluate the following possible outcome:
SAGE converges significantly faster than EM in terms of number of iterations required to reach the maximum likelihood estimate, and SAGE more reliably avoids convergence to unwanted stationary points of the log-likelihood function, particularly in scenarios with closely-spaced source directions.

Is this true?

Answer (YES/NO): NO